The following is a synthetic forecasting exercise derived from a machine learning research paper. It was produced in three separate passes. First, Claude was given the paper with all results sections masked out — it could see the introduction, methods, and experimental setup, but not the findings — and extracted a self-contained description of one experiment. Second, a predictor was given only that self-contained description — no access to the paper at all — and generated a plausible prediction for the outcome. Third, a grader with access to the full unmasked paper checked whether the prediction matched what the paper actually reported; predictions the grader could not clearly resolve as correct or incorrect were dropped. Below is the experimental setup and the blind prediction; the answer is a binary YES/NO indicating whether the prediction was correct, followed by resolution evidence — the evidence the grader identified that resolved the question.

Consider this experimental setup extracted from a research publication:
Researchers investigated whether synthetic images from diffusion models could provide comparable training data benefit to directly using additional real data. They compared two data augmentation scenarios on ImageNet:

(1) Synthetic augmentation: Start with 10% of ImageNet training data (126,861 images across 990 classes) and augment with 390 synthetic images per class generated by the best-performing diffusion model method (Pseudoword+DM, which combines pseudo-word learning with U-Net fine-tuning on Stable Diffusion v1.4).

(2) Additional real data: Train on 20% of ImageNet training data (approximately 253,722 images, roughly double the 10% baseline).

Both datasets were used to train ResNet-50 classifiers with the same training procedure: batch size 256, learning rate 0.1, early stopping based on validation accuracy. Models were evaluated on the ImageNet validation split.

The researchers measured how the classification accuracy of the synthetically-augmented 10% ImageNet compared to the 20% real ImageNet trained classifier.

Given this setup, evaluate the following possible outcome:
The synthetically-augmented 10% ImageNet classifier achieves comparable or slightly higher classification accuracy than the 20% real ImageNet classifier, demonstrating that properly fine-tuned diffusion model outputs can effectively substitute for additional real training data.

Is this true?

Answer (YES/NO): NO